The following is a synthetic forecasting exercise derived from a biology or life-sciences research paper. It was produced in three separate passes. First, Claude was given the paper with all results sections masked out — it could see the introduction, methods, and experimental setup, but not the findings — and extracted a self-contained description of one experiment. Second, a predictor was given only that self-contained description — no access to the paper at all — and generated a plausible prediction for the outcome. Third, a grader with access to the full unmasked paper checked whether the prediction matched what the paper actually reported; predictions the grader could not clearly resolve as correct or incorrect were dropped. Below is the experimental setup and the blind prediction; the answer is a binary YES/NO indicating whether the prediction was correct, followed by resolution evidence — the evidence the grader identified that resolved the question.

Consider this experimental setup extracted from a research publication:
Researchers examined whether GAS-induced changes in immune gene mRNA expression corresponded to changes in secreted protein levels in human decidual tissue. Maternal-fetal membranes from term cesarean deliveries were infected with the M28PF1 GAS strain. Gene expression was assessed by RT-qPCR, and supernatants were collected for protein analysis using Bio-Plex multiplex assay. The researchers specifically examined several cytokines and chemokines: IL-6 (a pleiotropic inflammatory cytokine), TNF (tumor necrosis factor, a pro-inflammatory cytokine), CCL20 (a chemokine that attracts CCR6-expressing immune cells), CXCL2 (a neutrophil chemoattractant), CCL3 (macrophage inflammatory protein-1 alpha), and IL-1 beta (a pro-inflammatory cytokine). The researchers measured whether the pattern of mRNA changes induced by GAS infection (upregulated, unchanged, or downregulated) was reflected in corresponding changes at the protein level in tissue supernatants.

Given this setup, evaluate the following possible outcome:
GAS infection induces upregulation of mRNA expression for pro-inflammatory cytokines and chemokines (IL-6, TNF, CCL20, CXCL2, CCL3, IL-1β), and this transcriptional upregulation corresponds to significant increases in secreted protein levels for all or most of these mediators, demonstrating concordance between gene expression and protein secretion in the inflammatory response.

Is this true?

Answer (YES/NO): NO